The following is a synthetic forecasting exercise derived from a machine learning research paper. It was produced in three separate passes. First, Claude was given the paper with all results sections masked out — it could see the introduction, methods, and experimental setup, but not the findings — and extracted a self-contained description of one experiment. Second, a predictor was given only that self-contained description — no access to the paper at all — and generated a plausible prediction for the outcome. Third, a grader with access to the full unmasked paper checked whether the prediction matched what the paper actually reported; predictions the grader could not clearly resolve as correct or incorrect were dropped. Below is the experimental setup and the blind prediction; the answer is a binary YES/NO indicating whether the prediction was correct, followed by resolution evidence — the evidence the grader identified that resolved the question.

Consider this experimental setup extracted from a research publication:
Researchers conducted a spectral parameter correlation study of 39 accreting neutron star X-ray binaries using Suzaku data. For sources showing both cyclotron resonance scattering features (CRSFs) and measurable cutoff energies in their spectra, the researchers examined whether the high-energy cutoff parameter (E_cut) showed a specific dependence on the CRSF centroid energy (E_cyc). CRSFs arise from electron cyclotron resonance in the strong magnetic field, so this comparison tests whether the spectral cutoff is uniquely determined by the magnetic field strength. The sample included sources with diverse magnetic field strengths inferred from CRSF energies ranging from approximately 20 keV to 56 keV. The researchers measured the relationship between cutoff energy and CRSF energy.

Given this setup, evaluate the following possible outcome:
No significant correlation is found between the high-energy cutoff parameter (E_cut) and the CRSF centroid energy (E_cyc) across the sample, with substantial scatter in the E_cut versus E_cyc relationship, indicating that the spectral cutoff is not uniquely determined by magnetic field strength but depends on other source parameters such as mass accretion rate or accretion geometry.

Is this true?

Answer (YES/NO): NO